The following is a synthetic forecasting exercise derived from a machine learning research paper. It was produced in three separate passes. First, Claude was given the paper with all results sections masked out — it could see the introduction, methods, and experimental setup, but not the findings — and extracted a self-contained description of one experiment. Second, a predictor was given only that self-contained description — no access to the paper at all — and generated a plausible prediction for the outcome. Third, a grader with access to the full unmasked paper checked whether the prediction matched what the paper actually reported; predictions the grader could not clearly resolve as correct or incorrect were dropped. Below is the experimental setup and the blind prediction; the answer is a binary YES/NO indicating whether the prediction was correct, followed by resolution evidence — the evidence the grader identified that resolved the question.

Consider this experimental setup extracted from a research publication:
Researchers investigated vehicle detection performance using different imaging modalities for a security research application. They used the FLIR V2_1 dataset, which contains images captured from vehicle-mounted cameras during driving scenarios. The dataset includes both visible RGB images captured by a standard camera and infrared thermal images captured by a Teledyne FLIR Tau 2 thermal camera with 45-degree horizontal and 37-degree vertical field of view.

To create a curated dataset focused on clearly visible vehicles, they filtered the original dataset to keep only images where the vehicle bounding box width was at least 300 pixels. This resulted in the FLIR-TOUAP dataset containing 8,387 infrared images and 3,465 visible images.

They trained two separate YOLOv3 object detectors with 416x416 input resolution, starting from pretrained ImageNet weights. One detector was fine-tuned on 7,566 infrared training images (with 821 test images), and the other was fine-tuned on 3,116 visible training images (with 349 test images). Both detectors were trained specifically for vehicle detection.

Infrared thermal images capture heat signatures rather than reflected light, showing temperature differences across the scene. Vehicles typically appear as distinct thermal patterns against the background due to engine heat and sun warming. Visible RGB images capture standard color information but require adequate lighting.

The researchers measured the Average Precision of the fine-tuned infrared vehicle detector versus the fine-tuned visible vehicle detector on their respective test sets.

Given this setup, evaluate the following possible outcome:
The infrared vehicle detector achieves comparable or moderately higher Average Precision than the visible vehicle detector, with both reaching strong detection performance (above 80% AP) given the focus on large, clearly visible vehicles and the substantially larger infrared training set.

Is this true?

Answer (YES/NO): YES